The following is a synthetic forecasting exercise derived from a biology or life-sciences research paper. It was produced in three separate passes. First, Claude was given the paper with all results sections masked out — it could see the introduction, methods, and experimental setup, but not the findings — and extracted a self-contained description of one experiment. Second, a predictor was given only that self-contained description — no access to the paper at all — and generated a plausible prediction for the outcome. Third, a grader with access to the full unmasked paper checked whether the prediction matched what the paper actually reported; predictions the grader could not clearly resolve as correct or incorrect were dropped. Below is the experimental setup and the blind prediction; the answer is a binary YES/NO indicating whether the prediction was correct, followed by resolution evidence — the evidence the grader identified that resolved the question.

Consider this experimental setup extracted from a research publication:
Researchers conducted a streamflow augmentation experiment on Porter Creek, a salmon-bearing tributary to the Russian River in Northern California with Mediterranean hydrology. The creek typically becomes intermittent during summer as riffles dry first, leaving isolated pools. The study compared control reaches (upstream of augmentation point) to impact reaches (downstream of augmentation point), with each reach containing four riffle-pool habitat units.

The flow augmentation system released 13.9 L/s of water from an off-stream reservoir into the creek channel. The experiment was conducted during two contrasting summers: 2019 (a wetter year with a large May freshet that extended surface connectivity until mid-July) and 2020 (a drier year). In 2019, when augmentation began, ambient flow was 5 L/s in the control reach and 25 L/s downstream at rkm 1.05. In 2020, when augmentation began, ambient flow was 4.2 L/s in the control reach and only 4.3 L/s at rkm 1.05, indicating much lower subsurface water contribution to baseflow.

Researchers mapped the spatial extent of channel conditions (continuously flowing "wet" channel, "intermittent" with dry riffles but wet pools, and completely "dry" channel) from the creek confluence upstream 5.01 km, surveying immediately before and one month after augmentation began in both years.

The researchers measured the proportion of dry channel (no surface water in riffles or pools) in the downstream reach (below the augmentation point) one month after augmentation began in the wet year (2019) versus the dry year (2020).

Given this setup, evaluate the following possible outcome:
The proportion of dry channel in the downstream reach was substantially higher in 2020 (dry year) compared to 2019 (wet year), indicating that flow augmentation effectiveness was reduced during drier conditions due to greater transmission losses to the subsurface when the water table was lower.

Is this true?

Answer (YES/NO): NO